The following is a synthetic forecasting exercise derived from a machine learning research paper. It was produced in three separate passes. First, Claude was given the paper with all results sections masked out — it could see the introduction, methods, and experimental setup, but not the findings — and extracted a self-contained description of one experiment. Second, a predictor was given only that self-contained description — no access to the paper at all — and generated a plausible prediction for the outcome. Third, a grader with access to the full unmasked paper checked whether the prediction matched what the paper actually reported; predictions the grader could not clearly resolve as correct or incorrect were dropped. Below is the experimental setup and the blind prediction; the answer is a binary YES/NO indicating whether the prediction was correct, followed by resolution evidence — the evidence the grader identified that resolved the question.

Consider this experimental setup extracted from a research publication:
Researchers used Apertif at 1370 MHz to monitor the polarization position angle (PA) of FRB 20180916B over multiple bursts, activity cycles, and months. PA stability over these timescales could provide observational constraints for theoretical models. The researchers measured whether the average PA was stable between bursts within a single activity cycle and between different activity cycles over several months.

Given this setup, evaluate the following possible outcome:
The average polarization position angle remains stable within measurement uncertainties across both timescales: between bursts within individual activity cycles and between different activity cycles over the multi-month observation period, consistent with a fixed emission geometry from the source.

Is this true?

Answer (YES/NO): YES